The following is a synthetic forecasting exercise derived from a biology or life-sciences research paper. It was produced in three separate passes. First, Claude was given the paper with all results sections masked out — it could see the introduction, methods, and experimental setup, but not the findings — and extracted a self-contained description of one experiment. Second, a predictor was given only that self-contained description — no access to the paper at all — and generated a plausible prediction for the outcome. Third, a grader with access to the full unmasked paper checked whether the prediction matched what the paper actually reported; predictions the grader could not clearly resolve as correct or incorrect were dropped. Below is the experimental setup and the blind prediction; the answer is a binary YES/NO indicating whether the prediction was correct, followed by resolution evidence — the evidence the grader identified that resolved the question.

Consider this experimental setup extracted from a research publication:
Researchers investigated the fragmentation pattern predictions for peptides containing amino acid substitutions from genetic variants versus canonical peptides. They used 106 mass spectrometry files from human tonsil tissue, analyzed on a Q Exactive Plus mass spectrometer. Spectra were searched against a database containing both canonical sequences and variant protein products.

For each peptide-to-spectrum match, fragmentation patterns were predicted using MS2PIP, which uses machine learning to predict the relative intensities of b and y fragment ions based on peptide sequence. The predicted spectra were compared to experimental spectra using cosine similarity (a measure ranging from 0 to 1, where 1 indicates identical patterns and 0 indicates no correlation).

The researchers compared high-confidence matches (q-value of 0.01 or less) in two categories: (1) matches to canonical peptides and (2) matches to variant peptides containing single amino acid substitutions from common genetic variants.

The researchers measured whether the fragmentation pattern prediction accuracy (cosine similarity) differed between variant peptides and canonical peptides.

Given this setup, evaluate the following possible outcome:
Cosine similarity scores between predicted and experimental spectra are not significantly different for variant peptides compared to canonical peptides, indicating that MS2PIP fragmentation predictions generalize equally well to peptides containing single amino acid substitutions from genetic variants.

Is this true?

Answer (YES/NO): NO